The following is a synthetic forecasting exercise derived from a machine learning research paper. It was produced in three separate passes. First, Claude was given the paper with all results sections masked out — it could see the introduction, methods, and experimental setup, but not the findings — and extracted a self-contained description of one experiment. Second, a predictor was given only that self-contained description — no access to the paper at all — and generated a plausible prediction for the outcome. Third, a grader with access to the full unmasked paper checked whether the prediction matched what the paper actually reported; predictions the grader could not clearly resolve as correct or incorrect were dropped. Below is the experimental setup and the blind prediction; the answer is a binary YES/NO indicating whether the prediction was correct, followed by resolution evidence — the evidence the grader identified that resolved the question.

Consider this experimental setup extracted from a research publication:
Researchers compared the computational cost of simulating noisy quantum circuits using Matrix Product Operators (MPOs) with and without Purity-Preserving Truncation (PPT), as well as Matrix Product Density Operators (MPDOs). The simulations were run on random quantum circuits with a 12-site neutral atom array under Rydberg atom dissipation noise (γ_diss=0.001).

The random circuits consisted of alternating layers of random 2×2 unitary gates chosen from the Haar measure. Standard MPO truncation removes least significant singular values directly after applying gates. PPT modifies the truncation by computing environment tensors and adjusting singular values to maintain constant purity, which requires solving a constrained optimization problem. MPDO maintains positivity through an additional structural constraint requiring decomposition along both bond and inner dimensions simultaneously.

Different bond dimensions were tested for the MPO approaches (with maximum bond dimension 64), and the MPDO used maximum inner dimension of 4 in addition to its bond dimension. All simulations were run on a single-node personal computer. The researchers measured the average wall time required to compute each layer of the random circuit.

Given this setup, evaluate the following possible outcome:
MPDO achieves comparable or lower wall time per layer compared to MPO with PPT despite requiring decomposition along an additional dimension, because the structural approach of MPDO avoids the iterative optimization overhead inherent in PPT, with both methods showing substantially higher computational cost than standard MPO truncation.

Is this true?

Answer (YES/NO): NO